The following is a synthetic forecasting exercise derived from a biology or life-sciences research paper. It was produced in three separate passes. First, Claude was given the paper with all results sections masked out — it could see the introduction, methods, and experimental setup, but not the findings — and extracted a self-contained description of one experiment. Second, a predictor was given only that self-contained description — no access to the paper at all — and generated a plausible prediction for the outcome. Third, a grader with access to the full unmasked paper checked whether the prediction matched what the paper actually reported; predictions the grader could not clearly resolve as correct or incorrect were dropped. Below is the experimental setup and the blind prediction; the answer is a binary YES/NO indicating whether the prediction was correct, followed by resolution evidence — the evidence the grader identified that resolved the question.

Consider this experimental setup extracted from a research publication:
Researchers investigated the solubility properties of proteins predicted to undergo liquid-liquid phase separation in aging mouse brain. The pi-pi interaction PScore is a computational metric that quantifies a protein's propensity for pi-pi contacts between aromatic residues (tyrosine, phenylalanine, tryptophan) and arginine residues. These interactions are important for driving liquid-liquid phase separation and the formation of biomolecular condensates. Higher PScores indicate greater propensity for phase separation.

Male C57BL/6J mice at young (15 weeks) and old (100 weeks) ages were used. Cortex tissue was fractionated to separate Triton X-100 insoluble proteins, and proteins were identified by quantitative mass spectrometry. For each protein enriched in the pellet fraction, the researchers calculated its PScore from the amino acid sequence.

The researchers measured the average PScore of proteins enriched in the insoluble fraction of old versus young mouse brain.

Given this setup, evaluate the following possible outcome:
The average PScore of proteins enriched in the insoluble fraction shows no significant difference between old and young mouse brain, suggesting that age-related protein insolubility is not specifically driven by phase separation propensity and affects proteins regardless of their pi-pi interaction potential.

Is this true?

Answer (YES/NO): NO